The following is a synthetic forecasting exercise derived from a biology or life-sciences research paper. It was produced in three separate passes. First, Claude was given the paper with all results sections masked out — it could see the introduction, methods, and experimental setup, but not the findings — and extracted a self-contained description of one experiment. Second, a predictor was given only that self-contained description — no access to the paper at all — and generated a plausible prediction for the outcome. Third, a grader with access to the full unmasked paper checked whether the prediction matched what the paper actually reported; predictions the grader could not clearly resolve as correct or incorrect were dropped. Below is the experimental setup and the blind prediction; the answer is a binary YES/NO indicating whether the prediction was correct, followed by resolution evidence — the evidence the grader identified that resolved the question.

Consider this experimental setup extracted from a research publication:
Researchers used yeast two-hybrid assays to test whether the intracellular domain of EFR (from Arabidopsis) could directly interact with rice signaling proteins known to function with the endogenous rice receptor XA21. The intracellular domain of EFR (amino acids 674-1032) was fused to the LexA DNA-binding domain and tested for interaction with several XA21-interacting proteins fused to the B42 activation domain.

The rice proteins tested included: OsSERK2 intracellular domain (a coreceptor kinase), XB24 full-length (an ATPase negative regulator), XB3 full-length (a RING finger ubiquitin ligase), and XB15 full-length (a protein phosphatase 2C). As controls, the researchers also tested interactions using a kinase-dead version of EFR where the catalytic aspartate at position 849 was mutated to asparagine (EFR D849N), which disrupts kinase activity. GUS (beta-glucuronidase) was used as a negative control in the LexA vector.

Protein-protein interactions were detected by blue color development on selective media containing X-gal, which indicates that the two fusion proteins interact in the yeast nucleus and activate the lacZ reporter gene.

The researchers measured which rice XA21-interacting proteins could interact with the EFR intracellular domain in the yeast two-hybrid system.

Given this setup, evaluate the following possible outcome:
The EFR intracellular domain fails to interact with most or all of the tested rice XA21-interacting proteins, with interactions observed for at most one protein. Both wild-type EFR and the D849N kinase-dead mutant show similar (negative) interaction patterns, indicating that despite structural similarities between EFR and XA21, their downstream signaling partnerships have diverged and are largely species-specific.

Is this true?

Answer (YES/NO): NO